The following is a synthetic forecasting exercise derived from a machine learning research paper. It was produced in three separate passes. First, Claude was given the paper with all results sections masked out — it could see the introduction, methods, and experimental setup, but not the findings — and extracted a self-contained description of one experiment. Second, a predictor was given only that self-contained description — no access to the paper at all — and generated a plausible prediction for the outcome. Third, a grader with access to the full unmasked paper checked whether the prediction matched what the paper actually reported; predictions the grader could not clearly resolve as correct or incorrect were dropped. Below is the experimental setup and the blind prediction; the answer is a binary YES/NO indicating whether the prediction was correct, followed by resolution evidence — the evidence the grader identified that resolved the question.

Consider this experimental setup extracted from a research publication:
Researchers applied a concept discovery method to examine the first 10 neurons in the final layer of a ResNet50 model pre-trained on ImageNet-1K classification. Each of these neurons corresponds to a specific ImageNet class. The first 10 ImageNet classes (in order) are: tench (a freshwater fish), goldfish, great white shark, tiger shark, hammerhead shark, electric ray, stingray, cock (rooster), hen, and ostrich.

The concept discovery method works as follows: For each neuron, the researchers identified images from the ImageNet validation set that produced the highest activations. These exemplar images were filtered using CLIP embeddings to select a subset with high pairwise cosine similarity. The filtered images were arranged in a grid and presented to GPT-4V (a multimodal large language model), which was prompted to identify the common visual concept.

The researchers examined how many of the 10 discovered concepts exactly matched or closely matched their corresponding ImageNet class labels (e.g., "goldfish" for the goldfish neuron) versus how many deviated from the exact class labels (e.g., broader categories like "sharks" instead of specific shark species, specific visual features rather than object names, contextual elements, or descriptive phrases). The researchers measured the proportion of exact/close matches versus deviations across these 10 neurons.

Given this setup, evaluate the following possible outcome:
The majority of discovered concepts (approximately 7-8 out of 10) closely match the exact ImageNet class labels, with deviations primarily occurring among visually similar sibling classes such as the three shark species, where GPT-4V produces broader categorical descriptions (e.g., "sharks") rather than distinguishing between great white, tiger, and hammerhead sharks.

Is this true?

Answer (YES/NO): NO